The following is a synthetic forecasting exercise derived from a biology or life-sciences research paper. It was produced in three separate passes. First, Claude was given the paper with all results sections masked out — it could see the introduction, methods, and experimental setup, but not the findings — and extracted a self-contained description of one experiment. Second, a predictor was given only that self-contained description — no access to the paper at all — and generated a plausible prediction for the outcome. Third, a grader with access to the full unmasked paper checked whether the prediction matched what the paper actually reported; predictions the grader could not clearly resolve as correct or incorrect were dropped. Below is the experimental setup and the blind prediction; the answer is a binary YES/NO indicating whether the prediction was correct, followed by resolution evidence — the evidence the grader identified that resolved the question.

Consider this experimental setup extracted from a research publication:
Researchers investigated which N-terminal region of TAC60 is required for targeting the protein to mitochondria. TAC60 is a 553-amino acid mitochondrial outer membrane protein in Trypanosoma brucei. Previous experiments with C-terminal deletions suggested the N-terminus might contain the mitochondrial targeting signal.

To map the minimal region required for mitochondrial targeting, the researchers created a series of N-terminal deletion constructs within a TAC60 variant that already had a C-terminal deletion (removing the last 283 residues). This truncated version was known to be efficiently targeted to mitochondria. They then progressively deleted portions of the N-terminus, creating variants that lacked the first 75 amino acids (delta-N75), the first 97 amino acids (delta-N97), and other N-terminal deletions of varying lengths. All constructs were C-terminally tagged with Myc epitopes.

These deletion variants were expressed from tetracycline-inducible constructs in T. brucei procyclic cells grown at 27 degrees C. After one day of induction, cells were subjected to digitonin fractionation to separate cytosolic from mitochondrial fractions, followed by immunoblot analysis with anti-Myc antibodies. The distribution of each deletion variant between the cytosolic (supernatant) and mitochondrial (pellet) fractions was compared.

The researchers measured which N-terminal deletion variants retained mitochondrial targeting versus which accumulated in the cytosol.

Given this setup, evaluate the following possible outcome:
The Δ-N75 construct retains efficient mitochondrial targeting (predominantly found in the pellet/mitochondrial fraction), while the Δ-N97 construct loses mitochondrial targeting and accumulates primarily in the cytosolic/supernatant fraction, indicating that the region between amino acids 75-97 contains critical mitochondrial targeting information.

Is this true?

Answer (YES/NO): NO